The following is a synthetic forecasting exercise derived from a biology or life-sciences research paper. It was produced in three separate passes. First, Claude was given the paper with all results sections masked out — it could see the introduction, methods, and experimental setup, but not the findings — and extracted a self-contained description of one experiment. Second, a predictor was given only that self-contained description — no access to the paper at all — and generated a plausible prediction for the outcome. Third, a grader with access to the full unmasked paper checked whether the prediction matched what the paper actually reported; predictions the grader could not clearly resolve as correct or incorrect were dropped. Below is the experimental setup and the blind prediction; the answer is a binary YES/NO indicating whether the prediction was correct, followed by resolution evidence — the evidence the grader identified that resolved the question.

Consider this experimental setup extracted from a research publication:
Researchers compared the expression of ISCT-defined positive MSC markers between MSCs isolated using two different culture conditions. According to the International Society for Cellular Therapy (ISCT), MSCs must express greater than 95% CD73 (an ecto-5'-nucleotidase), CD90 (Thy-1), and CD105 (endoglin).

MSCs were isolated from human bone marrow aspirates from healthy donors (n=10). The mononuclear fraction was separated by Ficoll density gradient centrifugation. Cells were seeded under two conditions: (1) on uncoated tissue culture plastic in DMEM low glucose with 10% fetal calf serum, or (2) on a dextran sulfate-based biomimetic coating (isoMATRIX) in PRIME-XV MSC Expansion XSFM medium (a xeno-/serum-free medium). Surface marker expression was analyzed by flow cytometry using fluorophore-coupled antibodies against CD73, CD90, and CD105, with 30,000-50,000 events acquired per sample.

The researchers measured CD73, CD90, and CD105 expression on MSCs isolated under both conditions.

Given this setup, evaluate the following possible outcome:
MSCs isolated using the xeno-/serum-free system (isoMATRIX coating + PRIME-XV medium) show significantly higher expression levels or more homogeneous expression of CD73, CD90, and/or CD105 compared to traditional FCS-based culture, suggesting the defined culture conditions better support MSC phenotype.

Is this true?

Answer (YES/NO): NO